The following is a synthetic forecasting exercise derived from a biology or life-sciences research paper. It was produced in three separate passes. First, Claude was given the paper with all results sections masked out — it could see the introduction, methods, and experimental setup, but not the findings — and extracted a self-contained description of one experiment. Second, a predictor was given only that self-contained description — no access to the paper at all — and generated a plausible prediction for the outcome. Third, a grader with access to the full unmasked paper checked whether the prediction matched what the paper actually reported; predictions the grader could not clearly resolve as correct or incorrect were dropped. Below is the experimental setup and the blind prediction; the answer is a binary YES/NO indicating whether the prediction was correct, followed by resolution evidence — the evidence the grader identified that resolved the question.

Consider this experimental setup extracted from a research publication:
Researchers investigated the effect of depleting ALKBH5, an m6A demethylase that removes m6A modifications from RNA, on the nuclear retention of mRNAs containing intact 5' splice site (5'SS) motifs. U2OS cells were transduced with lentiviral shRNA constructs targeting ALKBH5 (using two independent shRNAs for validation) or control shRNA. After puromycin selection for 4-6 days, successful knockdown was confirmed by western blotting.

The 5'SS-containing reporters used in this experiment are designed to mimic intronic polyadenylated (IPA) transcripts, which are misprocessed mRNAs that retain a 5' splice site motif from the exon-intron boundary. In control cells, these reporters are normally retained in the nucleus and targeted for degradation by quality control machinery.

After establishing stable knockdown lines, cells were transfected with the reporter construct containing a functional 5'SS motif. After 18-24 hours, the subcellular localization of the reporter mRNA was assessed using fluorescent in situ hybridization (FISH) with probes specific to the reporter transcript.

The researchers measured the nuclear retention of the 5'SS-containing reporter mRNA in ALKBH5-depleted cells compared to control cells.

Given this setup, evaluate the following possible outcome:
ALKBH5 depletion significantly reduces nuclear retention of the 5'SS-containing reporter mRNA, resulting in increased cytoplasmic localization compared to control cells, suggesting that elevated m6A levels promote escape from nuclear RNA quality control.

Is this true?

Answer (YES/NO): NO